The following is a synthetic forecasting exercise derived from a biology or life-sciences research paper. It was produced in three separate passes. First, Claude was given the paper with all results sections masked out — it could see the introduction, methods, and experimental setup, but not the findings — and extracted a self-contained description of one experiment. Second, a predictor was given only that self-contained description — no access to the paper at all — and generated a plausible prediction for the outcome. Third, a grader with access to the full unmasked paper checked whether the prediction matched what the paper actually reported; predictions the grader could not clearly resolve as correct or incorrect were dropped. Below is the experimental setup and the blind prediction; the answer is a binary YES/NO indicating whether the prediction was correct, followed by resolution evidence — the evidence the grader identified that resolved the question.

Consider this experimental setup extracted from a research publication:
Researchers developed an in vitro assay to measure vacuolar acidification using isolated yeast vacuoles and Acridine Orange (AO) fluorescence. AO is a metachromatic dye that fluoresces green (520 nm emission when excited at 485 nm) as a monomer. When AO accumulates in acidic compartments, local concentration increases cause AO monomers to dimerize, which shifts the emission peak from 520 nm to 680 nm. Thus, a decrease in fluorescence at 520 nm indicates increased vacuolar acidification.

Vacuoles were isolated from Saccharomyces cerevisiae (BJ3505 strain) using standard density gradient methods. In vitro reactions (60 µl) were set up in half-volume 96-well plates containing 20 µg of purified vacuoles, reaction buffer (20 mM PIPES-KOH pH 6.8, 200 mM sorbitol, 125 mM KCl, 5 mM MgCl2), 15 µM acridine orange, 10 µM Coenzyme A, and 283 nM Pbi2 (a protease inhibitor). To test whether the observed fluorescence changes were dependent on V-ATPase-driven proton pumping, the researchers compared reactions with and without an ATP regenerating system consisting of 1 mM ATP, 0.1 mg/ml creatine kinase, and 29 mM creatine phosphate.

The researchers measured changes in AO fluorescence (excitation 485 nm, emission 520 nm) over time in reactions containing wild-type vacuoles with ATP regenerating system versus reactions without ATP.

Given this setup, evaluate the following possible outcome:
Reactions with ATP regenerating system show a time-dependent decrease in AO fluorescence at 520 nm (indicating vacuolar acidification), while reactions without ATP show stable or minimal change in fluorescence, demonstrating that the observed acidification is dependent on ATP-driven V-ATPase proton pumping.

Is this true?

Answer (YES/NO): YES